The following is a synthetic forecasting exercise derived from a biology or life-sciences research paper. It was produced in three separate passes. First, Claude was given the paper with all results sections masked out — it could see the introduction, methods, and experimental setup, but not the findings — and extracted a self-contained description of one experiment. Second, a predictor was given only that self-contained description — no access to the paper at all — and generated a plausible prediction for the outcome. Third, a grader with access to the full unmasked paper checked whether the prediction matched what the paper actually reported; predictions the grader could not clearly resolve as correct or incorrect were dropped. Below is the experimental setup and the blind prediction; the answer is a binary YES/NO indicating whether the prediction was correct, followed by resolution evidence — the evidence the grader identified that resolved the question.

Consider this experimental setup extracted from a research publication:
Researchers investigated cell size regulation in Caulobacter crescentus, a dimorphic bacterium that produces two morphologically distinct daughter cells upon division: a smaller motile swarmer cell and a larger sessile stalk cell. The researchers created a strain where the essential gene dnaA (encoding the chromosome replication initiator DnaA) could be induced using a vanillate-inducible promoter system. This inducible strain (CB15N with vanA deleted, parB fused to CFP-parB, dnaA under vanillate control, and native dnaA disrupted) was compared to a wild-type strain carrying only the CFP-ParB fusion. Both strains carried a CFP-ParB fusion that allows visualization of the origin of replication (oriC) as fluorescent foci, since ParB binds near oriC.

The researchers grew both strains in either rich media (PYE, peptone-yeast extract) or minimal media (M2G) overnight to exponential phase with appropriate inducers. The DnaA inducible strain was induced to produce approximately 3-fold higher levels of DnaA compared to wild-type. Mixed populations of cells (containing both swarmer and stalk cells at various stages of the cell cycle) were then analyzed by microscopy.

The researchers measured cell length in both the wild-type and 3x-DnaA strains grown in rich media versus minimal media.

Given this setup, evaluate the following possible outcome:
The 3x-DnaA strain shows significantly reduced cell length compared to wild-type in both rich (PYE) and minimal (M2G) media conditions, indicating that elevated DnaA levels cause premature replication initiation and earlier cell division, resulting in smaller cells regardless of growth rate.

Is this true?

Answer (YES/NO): NO